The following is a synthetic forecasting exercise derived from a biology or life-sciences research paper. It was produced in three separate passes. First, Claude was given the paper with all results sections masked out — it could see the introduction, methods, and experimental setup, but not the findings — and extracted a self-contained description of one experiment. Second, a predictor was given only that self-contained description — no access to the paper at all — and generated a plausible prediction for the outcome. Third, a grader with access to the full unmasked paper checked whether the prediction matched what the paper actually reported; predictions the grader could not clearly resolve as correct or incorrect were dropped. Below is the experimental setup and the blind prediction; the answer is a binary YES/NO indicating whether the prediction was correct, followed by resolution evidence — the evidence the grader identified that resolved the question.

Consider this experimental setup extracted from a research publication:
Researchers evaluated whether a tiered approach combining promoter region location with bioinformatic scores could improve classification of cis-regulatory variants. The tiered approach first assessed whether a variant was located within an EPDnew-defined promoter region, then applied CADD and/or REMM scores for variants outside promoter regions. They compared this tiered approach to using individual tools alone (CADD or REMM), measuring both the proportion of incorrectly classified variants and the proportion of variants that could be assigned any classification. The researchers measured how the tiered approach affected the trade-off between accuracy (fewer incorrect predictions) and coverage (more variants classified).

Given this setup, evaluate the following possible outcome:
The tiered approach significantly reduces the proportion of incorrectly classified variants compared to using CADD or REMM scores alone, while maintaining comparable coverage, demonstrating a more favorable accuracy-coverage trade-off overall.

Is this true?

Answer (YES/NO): NO